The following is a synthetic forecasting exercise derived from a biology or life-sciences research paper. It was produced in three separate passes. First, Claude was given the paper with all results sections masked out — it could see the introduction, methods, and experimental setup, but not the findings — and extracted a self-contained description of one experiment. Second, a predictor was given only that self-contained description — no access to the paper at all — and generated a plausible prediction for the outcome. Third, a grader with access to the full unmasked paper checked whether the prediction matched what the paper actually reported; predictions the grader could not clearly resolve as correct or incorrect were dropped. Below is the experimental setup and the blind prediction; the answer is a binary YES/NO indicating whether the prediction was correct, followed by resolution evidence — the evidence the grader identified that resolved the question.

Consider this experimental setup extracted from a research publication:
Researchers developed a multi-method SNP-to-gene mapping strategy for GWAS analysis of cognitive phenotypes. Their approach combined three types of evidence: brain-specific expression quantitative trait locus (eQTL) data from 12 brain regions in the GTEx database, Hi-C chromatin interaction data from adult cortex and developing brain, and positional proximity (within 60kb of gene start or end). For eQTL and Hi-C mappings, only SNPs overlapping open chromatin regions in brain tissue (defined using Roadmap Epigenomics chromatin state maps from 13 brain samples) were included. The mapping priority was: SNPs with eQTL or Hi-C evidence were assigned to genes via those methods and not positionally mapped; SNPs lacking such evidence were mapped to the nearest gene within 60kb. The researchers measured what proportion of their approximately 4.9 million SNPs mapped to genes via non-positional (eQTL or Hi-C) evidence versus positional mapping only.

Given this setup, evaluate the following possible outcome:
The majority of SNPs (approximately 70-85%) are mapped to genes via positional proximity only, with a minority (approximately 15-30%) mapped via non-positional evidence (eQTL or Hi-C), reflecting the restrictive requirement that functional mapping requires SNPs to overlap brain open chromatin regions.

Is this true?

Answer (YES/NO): NO